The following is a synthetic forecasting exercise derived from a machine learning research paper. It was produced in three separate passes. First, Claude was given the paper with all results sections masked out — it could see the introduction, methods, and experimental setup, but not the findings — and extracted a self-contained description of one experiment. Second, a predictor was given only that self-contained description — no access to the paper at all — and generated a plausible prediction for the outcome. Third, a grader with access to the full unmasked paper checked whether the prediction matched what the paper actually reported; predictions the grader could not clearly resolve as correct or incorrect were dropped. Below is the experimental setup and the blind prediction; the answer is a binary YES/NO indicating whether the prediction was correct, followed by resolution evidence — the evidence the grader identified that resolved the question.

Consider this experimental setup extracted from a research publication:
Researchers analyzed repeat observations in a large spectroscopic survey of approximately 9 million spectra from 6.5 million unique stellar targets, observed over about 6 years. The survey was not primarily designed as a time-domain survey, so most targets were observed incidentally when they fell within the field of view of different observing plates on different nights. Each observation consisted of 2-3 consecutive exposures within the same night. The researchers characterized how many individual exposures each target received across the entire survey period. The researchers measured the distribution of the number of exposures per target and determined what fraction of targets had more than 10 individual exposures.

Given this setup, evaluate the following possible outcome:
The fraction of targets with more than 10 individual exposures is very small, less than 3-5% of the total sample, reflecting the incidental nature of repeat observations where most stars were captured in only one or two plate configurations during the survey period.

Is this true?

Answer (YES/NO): YES